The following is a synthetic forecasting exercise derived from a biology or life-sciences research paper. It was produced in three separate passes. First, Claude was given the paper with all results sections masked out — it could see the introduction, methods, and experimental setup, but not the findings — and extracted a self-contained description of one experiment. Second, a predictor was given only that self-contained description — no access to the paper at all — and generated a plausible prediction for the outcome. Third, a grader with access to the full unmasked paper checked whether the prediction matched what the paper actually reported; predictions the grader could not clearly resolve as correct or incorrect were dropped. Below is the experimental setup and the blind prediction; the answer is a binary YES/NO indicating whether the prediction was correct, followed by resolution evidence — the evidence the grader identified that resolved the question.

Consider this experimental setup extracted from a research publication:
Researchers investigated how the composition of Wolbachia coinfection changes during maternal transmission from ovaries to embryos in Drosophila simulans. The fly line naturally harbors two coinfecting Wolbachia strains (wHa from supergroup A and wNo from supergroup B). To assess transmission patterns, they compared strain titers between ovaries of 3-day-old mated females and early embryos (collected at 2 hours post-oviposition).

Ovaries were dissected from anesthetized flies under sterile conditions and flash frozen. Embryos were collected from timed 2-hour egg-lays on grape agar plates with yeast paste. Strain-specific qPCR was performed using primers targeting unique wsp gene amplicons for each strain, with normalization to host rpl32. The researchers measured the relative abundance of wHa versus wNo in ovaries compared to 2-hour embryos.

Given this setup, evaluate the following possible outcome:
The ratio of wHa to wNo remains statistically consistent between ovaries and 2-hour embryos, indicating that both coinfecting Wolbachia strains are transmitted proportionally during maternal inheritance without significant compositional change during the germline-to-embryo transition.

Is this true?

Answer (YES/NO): NO